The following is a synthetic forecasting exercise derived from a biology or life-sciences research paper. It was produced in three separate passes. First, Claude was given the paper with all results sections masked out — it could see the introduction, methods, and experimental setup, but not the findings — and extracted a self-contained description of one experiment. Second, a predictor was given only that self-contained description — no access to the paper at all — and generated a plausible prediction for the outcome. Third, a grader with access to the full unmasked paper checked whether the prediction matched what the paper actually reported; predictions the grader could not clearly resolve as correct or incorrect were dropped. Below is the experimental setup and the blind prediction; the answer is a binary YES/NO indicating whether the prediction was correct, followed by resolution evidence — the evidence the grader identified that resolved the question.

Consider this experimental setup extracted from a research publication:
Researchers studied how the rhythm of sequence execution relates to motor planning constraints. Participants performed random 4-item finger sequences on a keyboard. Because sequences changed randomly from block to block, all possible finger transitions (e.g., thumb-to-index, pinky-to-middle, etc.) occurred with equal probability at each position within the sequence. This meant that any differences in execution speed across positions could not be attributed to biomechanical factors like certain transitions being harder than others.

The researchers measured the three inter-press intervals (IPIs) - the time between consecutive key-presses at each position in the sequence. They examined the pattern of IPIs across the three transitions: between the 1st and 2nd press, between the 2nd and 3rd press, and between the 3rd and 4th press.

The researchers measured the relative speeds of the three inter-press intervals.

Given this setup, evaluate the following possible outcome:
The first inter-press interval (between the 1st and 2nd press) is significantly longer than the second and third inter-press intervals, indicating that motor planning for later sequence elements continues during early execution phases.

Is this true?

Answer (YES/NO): NO